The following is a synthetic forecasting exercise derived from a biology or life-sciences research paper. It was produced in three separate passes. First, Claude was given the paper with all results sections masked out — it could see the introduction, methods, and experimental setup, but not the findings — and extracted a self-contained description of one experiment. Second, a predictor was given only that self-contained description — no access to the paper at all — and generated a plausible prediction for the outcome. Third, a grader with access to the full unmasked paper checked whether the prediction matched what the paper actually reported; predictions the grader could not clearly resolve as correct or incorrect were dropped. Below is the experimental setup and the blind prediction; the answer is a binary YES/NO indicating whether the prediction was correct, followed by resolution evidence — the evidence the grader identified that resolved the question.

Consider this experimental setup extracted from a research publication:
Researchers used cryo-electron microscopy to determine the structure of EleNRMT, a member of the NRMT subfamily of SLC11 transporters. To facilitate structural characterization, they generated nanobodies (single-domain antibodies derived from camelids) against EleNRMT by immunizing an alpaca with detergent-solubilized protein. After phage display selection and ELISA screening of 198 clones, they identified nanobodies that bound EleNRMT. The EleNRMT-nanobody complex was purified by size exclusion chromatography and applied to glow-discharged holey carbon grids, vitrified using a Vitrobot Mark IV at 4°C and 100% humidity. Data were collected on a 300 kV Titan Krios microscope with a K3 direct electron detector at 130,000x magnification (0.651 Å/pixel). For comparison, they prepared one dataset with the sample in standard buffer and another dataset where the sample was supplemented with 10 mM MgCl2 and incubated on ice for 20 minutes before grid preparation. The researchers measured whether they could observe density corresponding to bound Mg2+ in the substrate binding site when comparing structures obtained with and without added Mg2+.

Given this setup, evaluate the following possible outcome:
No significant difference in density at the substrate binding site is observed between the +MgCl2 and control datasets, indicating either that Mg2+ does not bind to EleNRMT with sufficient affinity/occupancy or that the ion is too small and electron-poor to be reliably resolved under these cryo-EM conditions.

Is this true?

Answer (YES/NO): NO